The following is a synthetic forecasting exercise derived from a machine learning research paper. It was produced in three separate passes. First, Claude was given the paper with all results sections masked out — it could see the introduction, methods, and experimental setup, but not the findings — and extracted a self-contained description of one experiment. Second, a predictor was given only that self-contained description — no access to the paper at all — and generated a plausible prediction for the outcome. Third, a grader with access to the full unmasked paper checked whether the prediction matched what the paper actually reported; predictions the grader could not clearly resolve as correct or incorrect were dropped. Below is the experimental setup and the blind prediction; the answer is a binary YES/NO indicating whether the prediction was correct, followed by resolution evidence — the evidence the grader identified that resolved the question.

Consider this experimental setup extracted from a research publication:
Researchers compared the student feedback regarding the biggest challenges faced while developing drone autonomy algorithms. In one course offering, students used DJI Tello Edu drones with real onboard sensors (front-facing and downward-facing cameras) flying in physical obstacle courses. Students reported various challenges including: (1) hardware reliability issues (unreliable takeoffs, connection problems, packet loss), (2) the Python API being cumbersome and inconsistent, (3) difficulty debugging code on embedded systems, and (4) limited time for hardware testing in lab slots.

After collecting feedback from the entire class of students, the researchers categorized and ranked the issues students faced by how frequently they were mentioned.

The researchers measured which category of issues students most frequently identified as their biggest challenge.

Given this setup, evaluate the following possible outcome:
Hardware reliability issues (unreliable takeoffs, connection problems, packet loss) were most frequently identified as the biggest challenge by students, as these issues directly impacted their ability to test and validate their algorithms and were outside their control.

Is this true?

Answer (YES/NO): YES